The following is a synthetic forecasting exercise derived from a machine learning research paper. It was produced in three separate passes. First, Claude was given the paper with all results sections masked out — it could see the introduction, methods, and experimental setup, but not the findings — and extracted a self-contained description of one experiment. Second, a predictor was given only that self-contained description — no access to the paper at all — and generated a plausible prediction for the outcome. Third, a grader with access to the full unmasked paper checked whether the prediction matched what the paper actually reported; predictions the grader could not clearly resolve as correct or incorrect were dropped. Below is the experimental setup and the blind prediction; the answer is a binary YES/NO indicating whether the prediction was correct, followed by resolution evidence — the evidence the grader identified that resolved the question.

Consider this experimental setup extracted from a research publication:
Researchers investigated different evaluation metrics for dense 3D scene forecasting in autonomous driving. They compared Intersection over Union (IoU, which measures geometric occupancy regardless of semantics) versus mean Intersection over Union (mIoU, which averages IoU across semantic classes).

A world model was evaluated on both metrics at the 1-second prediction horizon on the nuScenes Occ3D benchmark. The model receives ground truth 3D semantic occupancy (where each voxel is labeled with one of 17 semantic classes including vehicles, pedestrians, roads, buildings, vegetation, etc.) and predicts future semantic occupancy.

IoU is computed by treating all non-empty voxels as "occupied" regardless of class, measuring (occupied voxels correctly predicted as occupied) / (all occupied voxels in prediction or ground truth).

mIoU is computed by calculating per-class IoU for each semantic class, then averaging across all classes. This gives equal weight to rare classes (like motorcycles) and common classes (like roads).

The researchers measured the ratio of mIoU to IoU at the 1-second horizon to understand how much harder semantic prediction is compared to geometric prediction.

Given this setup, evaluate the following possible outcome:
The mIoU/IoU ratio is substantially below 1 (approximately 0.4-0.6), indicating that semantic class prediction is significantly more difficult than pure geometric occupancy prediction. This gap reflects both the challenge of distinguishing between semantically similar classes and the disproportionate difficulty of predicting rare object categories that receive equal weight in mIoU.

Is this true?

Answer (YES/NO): NO